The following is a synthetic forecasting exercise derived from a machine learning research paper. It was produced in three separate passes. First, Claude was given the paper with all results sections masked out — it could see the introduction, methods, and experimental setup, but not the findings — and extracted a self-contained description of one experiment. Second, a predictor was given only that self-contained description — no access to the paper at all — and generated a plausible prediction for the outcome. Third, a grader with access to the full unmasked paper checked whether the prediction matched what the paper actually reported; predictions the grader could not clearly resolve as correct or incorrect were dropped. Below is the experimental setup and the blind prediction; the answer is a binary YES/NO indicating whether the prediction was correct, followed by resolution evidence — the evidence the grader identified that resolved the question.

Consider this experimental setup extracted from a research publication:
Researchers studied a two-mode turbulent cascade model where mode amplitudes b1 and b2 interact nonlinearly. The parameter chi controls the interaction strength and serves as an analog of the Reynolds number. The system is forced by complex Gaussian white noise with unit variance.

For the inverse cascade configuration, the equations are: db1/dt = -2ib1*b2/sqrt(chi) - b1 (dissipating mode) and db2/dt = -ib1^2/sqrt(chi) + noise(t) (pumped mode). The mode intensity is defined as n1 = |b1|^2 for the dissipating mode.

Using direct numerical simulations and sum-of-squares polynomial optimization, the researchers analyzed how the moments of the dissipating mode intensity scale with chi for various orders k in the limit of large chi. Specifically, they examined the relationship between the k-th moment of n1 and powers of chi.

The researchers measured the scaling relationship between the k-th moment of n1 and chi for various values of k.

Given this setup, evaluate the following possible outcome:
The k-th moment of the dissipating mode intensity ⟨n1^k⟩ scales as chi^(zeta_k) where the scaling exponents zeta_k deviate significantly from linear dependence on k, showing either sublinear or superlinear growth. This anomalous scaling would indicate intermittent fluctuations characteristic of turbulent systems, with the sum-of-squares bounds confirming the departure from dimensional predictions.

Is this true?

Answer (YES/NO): NO